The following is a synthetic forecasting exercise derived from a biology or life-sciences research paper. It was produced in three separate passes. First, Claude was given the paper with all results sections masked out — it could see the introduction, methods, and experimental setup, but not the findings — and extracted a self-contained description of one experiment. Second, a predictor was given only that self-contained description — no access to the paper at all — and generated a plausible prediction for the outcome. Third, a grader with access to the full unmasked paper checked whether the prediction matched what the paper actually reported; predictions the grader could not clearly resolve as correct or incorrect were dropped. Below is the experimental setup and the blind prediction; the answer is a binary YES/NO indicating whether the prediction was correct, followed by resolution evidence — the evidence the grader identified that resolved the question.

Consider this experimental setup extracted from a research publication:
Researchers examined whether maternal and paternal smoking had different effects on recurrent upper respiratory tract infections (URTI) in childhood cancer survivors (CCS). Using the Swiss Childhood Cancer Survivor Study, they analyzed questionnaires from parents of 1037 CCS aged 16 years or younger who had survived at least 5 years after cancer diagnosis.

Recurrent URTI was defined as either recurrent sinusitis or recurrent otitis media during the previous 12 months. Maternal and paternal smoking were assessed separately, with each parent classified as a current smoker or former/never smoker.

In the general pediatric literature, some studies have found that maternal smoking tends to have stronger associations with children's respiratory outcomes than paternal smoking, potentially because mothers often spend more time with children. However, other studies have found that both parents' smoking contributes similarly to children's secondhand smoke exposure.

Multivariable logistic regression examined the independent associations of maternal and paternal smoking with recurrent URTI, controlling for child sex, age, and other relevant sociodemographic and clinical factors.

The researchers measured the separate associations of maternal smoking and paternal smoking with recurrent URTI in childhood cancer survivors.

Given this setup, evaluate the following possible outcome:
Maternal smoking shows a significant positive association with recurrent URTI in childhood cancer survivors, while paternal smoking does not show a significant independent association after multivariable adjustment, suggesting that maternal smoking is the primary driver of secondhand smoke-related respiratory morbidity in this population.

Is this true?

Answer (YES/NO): YES